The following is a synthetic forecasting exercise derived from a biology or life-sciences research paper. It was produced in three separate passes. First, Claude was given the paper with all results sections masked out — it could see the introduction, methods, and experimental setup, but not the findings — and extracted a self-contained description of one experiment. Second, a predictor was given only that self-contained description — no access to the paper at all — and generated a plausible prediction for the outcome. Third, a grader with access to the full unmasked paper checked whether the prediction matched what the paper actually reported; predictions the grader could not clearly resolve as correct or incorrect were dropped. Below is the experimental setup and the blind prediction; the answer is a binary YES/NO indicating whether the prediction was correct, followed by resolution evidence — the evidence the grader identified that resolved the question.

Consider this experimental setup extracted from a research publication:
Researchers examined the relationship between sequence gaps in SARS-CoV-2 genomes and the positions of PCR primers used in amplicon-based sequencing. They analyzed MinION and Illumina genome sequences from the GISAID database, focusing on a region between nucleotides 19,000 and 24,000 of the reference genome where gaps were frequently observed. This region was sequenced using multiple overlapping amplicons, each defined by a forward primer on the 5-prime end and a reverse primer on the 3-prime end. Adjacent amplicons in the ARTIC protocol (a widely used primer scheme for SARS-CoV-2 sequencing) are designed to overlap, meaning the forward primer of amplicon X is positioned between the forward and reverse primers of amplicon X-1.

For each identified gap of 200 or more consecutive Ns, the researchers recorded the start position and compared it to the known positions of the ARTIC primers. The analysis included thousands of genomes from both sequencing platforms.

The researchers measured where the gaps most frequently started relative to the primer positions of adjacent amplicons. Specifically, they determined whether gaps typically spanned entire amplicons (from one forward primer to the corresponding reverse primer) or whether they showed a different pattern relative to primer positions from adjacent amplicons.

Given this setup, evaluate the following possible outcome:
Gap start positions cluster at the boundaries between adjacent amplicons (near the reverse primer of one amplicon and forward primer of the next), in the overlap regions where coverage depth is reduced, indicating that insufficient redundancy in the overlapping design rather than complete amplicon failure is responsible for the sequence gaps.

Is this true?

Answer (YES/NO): NO